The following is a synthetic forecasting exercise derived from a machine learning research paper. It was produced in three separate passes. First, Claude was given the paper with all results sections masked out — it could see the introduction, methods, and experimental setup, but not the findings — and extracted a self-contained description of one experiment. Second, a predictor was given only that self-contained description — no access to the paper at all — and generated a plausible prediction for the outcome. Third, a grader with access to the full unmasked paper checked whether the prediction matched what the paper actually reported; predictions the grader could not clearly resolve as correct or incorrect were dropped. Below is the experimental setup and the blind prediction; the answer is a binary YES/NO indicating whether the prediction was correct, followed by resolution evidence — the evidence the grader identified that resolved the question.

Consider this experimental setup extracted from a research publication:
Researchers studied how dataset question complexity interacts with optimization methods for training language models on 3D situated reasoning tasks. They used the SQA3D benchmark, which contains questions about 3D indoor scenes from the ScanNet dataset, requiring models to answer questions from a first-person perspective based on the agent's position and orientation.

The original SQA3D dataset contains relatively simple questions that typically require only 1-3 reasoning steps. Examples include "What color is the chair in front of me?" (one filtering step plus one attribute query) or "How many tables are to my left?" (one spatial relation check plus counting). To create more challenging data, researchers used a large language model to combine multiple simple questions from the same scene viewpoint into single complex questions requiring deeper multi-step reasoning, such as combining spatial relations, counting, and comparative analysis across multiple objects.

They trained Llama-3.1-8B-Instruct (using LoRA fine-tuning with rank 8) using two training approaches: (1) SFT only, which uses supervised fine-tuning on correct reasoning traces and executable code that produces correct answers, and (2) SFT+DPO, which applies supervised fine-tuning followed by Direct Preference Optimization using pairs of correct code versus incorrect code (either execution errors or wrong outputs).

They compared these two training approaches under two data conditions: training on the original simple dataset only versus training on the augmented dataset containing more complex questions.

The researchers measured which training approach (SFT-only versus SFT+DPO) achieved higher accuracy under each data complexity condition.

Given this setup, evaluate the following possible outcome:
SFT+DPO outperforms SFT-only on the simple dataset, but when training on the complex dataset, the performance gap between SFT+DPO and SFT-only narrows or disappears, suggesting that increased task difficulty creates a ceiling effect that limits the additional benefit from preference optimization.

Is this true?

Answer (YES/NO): NO